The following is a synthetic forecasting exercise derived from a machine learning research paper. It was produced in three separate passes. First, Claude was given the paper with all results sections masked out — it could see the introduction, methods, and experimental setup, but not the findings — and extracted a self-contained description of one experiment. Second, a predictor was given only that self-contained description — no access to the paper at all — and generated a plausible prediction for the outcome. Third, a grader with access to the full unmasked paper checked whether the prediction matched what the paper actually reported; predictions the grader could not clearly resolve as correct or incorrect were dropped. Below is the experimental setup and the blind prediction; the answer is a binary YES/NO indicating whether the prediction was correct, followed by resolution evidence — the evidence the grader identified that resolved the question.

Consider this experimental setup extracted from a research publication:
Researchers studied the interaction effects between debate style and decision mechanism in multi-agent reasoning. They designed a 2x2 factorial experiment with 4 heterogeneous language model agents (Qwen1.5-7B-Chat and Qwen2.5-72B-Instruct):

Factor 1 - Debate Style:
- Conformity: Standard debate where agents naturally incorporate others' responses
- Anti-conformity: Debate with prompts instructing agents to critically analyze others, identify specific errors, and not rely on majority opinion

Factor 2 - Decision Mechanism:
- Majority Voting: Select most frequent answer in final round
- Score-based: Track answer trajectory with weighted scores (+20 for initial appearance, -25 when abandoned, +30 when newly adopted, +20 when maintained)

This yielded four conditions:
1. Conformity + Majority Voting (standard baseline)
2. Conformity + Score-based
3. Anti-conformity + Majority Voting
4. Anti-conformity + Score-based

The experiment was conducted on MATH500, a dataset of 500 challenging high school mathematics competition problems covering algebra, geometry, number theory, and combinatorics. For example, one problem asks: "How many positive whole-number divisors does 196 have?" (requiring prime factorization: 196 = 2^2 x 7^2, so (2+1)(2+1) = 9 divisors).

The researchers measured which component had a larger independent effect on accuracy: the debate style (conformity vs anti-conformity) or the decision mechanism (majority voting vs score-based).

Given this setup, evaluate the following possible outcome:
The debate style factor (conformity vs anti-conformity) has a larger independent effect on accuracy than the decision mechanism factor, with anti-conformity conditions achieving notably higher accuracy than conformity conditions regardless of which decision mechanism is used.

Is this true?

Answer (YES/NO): NO